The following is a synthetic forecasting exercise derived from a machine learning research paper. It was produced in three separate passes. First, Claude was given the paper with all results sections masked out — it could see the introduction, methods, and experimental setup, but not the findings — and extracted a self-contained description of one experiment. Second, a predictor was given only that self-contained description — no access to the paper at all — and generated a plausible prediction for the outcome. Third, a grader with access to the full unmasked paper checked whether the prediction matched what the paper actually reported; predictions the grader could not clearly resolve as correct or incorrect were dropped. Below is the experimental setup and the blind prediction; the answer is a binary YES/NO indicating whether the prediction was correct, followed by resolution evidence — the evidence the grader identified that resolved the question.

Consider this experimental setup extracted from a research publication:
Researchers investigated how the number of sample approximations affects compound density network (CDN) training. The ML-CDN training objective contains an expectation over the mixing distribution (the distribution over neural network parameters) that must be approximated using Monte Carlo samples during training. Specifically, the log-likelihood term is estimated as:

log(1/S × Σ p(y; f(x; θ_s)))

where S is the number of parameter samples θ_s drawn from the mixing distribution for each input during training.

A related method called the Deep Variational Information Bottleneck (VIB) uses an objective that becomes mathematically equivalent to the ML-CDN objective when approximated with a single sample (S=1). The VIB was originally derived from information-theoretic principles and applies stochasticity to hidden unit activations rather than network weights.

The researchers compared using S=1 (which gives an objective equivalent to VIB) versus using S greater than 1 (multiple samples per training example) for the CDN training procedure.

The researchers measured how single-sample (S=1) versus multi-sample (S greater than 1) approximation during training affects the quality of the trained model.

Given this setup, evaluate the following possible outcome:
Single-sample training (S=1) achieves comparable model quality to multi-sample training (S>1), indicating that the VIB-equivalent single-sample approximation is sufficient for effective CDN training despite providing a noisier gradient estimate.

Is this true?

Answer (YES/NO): NO